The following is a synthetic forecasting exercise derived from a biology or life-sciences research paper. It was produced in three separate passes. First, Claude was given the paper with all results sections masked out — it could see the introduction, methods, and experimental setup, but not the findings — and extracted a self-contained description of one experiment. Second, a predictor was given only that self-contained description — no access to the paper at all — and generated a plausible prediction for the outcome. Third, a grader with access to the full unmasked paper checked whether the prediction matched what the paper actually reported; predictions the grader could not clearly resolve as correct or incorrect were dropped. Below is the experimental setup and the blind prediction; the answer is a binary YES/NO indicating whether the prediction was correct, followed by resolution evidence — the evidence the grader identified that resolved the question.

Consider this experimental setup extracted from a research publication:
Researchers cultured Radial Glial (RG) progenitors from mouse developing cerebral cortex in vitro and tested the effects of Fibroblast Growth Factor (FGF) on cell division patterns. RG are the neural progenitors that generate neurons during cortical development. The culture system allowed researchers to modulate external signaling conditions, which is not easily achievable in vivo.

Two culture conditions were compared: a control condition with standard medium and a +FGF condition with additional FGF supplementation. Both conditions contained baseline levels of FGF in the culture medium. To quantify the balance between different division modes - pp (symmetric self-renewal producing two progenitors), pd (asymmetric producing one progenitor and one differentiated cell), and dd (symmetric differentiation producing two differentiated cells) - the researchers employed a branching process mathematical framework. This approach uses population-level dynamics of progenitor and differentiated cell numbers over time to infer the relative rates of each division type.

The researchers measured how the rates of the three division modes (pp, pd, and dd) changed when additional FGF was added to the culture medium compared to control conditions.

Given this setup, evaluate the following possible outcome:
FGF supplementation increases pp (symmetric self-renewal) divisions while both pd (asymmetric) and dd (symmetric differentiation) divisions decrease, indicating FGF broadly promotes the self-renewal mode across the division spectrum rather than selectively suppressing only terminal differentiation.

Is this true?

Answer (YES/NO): YES